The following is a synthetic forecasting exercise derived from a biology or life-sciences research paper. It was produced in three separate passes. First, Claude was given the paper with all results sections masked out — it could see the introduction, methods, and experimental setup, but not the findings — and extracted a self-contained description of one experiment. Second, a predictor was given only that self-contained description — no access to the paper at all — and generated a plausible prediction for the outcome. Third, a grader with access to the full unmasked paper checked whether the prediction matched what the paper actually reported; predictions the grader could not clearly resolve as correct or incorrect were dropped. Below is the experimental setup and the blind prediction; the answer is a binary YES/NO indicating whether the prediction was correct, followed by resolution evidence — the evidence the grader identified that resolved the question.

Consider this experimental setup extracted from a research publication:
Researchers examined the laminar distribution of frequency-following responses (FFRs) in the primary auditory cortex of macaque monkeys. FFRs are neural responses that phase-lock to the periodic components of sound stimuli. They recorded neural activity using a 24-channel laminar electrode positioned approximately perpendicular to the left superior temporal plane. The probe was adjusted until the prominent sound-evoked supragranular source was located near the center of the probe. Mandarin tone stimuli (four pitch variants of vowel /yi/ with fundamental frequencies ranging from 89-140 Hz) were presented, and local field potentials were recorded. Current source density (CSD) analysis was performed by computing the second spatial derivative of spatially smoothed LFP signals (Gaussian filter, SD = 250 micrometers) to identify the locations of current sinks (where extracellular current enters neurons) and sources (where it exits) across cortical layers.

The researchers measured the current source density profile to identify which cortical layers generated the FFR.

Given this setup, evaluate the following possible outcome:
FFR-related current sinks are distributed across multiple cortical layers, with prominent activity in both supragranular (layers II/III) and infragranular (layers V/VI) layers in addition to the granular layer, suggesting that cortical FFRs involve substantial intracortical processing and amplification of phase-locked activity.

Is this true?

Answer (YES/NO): NO